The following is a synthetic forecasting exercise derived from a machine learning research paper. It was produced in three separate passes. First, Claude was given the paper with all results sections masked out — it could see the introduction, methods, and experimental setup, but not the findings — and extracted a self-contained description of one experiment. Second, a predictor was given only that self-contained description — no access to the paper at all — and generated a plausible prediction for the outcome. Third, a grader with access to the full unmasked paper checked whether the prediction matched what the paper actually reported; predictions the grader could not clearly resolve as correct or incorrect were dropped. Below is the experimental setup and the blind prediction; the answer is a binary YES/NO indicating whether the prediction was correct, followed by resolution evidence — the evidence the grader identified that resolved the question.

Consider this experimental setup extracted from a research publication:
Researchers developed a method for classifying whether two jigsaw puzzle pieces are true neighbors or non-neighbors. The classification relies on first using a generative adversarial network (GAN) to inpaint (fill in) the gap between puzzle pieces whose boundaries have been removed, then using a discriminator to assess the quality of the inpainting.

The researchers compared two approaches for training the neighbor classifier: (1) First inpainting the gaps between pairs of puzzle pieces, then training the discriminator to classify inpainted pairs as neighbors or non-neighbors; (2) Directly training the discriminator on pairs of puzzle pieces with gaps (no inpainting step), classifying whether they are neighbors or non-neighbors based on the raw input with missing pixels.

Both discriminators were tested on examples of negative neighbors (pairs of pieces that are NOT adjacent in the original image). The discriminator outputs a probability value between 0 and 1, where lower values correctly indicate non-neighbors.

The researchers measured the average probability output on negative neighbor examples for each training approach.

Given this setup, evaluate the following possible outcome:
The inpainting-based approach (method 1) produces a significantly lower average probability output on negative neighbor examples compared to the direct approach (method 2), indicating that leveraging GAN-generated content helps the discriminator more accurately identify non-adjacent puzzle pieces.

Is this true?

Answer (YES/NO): YES